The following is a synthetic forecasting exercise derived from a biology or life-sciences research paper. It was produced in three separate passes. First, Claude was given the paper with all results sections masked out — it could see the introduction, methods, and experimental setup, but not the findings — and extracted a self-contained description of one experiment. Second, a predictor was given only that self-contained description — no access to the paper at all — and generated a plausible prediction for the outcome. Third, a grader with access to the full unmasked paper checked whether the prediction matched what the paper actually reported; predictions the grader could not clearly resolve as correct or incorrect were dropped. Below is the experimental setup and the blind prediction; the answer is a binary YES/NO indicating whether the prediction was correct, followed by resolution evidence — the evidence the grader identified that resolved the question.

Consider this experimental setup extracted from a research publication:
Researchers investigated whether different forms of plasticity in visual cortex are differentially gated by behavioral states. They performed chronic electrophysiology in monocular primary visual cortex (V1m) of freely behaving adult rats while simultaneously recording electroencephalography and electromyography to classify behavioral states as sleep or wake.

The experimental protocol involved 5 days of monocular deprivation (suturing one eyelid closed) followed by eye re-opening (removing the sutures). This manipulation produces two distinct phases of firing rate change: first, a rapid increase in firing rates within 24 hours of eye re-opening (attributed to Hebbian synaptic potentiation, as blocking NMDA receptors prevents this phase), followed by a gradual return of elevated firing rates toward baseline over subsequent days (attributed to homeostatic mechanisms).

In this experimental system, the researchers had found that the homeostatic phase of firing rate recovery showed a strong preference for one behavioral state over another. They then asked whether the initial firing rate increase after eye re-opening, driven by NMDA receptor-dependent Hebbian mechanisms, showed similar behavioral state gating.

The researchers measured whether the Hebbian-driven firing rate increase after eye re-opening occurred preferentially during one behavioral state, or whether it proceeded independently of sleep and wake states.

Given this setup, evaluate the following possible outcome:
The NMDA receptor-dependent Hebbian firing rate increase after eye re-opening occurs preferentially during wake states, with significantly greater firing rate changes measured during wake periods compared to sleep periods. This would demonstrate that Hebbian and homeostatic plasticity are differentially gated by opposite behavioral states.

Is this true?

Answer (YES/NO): NO